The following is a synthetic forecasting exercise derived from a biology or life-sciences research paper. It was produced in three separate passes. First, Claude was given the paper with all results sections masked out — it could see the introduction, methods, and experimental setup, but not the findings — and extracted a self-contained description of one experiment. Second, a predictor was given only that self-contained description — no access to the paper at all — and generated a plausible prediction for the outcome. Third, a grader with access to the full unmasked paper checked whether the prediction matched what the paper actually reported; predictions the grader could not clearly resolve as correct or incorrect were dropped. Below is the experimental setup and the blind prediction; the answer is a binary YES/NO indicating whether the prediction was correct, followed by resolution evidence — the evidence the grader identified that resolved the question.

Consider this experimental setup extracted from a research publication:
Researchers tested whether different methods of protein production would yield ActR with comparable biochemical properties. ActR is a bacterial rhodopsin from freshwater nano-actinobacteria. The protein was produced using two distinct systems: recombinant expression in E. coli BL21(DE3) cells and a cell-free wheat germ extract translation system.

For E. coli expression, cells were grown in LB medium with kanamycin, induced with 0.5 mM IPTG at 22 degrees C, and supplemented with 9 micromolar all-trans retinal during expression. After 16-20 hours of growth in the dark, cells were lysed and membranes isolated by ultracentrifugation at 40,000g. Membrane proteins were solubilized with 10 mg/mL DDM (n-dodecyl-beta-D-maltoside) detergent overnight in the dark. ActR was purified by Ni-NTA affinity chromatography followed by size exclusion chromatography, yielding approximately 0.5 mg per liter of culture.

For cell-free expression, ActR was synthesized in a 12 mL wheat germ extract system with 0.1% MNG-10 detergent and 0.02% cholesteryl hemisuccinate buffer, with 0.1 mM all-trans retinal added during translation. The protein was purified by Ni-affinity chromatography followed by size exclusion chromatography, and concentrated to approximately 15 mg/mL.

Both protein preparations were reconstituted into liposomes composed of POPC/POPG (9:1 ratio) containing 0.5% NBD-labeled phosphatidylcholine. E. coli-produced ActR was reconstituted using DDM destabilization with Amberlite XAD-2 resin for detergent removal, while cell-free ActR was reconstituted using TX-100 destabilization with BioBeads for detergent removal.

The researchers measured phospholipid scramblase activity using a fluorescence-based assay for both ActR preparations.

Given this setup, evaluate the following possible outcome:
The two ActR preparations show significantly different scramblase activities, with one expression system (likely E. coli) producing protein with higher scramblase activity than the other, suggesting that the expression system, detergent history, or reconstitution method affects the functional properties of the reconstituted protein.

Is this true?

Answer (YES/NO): NO